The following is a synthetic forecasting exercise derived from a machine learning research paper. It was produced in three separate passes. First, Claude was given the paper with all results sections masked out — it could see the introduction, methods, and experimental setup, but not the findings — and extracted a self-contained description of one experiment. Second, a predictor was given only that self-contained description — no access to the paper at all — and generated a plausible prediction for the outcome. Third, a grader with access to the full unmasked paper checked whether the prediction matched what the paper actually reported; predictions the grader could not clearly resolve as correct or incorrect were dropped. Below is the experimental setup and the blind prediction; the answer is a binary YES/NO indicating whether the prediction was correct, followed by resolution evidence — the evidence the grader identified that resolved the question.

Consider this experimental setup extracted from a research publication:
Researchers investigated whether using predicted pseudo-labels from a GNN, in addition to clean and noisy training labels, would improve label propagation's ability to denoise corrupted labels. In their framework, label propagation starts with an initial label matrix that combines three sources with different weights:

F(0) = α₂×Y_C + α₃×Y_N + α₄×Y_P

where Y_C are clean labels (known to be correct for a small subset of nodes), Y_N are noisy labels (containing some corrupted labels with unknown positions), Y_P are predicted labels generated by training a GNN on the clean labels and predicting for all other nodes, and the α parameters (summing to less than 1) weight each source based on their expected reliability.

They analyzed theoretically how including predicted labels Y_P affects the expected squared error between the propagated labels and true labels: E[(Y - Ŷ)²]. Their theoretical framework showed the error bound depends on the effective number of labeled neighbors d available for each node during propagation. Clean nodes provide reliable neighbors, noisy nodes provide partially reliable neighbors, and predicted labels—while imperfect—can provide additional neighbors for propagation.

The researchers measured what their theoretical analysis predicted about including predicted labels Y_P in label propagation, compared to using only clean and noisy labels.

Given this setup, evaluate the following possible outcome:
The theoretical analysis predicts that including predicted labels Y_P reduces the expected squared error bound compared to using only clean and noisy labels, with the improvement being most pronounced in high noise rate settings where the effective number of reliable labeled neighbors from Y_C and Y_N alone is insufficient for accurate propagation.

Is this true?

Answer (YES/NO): NO